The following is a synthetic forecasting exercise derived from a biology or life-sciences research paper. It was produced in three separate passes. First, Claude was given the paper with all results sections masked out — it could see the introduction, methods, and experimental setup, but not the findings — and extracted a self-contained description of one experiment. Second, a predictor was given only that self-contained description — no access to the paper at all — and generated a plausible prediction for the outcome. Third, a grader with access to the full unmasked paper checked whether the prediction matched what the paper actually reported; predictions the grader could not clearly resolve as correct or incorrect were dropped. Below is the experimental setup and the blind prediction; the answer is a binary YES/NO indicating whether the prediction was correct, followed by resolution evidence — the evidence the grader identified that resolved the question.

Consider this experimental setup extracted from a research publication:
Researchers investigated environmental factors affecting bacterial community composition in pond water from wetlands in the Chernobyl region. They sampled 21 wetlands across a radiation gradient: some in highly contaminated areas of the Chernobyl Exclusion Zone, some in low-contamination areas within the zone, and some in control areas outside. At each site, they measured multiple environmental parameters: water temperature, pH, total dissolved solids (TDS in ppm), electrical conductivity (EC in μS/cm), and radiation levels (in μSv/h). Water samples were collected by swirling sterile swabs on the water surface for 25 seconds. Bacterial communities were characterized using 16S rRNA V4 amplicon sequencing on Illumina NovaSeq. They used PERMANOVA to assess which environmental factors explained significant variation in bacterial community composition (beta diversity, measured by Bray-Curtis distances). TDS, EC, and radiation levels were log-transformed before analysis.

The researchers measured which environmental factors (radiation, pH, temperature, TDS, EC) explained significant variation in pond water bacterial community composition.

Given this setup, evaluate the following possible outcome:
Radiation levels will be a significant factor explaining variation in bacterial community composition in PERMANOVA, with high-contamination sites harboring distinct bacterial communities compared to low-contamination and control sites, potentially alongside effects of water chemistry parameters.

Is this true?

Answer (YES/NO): NO